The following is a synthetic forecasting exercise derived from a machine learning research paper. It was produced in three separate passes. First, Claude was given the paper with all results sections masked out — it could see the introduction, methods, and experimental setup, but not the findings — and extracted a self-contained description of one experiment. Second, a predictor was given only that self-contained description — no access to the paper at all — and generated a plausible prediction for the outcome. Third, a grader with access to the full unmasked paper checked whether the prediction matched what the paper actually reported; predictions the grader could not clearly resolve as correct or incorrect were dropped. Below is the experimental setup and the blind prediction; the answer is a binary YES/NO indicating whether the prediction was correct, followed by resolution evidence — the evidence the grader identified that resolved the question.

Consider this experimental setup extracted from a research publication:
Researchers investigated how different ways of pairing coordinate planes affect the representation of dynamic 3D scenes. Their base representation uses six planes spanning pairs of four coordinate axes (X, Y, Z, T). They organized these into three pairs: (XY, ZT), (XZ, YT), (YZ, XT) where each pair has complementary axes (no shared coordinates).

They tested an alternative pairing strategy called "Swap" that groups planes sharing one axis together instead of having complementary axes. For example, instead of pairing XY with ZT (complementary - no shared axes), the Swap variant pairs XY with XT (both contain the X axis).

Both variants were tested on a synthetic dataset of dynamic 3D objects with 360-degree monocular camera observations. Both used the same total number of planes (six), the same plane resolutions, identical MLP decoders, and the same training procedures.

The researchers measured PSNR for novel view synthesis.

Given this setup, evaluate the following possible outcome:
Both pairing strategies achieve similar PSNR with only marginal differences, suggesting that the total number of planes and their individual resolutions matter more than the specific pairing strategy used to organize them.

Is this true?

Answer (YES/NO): NO